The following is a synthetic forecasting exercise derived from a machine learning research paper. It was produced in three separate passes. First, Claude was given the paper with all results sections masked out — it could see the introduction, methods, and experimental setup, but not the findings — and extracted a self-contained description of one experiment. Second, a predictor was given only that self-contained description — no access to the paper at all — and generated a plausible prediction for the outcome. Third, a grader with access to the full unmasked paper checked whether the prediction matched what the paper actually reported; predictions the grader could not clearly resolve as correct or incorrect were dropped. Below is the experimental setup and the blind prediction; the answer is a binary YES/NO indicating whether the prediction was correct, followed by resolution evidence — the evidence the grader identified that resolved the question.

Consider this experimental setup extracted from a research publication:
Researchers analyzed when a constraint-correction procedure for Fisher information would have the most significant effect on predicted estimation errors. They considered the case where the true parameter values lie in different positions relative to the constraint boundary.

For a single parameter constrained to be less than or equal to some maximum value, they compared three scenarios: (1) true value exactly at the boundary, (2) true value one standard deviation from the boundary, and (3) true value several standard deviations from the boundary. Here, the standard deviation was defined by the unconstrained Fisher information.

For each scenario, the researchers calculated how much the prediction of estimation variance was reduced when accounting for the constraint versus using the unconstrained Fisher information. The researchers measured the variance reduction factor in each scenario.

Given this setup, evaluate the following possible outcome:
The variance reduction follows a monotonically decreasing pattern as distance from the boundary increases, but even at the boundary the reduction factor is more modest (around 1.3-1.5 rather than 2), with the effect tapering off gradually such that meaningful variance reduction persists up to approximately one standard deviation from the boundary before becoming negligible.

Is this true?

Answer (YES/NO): NO